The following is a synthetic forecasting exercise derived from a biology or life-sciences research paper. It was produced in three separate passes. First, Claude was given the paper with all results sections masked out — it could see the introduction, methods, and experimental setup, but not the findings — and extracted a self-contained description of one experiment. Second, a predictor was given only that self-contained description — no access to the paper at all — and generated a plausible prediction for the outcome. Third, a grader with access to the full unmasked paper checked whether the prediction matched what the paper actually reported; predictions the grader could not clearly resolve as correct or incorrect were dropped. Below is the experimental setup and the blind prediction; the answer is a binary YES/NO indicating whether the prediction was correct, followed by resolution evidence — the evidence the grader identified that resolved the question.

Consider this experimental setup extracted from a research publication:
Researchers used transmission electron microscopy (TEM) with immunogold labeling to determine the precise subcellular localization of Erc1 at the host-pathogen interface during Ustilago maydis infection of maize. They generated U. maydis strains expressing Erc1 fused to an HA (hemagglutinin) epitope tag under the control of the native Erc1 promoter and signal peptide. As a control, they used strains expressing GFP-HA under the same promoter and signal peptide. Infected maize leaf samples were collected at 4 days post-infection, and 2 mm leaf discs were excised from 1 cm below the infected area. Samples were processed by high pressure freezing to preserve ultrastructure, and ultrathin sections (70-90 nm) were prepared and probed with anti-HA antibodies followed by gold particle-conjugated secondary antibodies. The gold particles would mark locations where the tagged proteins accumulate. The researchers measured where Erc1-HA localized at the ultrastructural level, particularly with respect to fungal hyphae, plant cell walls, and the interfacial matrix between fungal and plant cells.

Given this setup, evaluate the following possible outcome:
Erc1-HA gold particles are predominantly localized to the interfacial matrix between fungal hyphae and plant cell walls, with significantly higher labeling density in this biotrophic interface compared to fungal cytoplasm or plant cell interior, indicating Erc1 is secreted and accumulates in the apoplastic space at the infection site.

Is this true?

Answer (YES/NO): NO